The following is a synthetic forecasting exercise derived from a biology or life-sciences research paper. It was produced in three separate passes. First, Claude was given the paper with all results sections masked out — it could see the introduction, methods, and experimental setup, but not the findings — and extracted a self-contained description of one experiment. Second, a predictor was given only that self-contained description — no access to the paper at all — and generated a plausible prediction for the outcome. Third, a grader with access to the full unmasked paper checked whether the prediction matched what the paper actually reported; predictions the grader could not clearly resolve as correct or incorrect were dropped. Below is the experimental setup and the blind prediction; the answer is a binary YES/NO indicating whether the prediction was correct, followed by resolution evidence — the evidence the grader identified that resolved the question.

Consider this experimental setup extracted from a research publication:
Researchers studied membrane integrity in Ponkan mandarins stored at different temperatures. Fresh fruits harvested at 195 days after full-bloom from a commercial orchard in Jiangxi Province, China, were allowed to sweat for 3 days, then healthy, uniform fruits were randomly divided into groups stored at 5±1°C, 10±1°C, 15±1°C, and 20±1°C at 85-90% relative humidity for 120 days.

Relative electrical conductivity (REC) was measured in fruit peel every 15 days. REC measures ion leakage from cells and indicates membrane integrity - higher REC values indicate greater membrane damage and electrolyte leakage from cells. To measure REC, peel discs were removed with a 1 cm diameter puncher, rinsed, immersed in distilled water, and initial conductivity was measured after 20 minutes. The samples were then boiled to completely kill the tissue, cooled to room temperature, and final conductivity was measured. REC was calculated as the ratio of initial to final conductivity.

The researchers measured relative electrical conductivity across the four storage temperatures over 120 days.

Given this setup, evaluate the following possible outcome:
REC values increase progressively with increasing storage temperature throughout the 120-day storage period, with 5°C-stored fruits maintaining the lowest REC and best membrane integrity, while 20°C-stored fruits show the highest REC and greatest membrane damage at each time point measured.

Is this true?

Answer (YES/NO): NO